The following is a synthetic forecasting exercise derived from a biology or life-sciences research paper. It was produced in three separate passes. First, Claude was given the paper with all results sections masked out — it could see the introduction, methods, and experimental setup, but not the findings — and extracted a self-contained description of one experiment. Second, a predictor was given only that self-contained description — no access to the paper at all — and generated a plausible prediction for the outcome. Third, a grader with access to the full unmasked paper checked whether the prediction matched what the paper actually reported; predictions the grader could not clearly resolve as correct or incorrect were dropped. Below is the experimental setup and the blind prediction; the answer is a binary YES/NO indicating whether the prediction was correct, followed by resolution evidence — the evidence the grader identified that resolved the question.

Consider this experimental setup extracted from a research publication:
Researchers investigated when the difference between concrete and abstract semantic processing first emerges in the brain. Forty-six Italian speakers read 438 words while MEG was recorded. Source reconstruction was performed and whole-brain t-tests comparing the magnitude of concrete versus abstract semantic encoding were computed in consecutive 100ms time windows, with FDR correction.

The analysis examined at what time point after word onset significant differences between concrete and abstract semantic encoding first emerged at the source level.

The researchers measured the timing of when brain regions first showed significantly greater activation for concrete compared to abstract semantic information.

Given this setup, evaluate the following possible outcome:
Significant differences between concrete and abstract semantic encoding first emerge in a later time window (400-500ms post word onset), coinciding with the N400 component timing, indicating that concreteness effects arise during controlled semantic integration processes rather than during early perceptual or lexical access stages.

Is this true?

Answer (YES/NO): NO